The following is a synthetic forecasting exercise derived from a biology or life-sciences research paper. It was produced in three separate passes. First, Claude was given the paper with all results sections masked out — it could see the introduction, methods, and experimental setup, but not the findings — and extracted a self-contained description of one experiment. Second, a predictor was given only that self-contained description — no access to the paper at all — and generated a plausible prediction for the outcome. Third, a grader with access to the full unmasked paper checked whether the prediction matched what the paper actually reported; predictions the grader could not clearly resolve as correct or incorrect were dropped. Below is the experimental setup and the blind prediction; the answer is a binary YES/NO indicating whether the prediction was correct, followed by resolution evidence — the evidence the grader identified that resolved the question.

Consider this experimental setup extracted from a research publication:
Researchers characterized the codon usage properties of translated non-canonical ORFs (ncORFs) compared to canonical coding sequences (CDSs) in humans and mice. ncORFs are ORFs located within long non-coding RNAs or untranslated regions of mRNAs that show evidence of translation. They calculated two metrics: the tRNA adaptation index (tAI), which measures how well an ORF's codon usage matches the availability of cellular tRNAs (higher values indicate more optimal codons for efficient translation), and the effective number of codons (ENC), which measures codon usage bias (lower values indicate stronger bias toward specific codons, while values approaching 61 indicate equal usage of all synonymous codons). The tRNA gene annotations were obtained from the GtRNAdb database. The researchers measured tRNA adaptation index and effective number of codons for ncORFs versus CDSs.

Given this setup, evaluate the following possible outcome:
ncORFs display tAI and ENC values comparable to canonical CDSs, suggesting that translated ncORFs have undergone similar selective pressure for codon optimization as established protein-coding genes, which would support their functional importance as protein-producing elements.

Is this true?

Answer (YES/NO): NO